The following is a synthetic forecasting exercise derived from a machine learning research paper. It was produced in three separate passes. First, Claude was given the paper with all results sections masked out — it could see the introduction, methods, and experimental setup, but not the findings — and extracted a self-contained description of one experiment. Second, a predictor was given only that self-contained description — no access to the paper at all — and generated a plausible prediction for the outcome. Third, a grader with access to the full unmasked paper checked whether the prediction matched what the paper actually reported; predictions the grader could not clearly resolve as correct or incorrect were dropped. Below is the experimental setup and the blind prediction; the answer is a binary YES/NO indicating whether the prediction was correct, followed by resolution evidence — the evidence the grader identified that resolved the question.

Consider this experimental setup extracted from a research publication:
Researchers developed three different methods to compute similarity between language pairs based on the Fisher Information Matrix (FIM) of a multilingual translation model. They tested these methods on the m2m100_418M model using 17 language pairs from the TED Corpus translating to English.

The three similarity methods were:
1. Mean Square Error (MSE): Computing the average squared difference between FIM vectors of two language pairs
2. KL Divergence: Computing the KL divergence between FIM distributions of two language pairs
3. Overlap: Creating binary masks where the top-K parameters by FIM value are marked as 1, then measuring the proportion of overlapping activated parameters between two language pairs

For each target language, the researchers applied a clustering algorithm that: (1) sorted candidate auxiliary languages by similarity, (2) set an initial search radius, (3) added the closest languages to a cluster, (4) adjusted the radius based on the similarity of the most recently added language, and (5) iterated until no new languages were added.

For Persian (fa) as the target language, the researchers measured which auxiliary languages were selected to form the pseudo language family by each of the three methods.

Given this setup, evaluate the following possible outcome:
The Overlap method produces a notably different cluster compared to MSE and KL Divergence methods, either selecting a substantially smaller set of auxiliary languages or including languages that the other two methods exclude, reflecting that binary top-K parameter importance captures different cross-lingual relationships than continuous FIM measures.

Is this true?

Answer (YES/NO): NO